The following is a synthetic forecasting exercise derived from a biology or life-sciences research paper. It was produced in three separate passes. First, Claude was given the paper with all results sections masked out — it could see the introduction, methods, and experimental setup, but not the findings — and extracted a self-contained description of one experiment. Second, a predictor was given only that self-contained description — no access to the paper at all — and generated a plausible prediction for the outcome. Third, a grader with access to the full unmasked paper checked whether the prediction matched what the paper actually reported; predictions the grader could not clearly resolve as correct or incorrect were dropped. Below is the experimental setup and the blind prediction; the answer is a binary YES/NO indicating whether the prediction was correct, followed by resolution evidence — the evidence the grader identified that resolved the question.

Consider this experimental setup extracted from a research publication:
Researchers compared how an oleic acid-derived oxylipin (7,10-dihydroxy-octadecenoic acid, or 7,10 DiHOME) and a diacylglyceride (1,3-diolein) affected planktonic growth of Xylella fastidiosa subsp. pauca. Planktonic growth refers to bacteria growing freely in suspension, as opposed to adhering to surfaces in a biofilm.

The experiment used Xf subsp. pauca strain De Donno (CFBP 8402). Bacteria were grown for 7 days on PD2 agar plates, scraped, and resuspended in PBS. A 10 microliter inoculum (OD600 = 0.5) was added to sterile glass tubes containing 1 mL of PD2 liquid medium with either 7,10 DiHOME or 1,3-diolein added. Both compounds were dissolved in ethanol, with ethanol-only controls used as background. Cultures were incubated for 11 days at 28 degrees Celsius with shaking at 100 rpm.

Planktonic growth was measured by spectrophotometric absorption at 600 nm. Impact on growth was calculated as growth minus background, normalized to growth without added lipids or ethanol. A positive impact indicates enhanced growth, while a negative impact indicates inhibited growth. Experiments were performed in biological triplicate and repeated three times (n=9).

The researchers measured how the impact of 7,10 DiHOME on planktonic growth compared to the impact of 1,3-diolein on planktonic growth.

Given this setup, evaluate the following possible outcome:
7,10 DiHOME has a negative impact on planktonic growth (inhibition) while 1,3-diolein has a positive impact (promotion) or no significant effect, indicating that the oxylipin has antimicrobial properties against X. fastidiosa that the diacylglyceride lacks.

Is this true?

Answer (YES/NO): NO